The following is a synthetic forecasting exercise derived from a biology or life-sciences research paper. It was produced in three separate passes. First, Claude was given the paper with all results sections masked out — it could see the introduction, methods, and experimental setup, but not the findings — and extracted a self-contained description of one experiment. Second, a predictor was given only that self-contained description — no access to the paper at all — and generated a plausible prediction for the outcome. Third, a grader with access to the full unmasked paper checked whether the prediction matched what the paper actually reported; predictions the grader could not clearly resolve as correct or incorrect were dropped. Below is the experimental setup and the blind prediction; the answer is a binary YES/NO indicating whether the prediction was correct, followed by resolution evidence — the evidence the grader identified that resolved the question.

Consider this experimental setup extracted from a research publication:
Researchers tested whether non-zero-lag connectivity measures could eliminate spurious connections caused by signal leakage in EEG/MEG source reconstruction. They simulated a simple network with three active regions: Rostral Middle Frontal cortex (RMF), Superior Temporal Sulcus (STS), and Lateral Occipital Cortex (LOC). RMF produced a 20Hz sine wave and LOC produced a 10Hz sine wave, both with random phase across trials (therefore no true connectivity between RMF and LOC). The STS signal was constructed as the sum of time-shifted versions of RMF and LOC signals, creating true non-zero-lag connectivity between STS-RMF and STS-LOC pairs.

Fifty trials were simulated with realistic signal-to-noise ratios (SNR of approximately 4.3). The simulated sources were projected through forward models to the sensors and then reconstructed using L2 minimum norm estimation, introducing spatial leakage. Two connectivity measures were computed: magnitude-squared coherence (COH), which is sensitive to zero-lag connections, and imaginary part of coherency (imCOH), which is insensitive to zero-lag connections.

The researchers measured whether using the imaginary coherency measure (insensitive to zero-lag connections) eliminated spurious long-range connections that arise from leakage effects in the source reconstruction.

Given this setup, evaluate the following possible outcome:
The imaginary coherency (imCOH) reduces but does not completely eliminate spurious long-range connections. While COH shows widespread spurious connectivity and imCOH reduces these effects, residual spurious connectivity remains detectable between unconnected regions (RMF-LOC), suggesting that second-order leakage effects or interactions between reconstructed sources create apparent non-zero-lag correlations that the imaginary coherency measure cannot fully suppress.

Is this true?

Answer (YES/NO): NO